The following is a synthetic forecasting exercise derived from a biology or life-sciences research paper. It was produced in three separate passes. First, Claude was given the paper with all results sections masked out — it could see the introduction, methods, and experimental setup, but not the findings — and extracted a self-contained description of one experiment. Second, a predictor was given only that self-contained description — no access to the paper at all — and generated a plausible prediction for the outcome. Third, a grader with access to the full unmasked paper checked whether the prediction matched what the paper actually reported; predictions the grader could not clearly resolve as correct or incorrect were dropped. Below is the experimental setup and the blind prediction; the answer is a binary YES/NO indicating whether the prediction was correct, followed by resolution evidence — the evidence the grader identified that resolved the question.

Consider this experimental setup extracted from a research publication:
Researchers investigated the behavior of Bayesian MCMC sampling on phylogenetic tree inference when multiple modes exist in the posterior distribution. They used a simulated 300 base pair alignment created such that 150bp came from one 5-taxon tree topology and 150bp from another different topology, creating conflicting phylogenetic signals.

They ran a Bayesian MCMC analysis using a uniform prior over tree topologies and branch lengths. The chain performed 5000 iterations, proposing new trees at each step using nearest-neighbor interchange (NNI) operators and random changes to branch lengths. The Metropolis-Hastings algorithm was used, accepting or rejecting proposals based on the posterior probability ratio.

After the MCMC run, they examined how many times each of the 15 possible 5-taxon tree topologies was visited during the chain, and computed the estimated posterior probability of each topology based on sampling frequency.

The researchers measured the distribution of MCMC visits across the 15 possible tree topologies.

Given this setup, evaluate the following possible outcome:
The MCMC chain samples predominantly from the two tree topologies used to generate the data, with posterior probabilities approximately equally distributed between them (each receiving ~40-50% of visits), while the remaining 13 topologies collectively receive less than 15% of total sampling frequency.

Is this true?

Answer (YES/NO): NO